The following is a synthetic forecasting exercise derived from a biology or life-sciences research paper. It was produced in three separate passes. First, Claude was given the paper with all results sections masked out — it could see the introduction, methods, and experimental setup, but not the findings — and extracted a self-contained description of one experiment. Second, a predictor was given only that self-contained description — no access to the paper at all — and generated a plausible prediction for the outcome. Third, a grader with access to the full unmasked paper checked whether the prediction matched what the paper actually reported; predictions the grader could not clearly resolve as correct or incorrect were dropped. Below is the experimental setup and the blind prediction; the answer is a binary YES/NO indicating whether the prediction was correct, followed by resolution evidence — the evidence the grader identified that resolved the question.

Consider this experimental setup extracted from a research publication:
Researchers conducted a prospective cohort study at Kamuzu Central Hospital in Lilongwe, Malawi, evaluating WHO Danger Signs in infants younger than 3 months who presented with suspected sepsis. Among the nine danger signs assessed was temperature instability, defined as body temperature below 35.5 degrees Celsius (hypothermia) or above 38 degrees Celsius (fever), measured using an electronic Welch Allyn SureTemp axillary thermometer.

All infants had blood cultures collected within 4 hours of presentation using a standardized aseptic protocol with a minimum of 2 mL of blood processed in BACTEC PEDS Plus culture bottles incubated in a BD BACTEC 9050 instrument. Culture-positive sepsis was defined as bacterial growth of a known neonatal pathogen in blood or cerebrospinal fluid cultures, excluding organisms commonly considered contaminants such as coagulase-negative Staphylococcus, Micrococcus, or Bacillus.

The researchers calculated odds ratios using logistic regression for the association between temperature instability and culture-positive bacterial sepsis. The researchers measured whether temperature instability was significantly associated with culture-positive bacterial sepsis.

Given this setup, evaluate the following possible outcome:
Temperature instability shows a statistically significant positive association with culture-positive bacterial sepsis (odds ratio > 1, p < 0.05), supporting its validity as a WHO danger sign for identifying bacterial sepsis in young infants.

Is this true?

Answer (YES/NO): NO